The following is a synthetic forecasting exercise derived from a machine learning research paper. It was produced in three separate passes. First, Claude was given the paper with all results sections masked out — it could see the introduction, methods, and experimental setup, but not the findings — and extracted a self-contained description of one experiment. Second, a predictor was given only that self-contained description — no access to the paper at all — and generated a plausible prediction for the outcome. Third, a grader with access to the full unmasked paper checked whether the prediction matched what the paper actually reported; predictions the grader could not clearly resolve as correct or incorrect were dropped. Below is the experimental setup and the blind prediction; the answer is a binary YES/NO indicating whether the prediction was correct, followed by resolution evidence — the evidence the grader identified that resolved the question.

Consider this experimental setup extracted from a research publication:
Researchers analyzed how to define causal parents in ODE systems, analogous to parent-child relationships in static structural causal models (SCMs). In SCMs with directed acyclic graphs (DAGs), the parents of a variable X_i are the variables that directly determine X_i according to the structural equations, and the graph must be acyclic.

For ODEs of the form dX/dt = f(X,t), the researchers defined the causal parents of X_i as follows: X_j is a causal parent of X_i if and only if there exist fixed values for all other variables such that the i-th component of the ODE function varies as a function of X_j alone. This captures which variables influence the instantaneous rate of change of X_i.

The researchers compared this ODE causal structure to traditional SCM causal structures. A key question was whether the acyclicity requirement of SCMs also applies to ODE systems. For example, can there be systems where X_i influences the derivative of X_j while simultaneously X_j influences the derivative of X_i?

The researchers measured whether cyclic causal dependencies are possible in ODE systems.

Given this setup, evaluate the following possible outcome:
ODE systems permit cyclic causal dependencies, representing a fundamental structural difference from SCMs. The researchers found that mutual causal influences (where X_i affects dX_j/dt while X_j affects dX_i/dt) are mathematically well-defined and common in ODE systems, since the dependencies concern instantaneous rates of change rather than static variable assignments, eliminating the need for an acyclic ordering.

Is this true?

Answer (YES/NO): YES